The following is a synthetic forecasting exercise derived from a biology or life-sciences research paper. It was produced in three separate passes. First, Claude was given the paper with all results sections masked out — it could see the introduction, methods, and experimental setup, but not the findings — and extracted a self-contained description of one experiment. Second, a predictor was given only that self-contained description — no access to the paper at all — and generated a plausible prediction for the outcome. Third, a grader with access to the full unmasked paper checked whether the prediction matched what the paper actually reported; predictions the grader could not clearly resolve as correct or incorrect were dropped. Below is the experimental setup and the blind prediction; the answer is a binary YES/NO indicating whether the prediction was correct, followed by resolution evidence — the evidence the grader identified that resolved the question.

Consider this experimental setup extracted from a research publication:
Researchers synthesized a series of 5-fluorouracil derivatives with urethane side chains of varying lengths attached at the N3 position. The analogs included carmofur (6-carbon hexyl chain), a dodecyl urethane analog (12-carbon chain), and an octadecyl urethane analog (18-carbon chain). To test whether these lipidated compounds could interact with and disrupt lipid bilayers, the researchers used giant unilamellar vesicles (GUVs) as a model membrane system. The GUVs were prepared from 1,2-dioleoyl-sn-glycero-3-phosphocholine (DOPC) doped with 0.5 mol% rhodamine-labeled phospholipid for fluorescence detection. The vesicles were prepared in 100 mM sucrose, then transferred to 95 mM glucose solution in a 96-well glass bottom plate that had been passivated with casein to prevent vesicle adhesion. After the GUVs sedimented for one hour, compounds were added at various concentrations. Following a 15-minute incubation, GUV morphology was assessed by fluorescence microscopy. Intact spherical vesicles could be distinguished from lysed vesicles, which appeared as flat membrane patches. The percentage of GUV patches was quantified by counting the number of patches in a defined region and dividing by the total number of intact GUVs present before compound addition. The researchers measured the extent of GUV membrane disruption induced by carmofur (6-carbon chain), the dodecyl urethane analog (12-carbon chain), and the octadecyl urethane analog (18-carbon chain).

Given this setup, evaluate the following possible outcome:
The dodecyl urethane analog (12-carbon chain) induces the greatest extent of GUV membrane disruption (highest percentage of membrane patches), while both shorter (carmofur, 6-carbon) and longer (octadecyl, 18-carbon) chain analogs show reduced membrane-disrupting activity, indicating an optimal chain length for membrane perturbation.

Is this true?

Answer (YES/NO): NO